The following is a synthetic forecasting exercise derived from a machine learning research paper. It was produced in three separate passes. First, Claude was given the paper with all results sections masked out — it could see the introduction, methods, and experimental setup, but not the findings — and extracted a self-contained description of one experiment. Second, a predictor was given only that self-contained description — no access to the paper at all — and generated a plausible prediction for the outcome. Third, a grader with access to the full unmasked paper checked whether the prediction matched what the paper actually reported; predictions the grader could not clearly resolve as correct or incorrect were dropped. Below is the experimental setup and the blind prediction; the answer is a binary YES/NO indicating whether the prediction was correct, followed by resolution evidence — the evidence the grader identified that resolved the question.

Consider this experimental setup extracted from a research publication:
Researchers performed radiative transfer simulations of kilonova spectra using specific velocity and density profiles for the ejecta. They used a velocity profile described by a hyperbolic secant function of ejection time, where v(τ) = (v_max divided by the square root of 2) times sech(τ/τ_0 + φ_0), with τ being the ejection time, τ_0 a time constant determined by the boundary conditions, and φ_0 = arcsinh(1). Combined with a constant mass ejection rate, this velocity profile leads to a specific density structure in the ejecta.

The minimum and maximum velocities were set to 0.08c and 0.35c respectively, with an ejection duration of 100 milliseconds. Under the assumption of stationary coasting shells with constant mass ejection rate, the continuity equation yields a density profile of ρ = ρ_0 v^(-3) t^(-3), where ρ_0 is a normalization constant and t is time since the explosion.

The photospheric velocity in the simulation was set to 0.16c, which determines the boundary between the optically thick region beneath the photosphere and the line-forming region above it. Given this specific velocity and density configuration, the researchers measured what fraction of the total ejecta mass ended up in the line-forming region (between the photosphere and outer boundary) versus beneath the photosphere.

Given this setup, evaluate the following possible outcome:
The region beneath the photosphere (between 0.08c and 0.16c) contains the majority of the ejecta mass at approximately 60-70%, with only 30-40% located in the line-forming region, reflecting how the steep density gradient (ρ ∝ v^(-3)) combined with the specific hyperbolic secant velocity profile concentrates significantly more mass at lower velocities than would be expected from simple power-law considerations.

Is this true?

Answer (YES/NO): NO